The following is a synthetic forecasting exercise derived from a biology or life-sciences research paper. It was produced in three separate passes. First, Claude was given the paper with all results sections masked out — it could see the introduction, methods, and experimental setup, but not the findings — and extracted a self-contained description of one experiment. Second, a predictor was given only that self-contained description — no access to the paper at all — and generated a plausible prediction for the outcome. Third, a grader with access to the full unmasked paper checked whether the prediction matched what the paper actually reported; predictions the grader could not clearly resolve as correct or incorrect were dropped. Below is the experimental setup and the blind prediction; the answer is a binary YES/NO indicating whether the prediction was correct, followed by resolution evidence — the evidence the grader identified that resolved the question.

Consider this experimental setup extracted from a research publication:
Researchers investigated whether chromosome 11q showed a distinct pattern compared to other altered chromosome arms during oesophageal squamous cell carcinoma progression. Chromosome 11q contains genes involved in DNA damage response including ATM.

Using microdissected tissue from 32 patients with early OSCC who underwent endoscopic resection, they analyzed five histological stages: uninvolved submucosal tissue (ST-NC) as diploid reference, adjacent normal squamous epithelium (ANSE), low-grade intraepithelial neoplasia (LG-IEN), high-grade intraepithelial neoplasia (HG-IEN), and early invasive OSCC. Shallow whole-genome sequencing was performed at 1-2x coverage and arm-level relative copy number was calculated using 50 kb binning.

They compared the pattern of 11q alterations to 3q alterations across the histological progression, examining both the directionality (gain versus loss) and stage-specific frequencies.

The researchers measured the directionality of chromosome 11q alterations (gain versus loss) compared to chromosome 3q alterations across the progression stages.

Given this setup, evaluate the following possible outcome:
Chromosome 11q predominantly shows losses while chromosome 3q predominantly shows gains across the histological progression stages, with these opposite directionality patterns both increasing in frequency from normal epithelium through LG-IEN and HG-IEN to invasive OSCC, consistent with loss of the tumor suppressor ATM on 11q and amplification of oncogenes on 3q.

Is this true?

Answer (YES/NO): NO